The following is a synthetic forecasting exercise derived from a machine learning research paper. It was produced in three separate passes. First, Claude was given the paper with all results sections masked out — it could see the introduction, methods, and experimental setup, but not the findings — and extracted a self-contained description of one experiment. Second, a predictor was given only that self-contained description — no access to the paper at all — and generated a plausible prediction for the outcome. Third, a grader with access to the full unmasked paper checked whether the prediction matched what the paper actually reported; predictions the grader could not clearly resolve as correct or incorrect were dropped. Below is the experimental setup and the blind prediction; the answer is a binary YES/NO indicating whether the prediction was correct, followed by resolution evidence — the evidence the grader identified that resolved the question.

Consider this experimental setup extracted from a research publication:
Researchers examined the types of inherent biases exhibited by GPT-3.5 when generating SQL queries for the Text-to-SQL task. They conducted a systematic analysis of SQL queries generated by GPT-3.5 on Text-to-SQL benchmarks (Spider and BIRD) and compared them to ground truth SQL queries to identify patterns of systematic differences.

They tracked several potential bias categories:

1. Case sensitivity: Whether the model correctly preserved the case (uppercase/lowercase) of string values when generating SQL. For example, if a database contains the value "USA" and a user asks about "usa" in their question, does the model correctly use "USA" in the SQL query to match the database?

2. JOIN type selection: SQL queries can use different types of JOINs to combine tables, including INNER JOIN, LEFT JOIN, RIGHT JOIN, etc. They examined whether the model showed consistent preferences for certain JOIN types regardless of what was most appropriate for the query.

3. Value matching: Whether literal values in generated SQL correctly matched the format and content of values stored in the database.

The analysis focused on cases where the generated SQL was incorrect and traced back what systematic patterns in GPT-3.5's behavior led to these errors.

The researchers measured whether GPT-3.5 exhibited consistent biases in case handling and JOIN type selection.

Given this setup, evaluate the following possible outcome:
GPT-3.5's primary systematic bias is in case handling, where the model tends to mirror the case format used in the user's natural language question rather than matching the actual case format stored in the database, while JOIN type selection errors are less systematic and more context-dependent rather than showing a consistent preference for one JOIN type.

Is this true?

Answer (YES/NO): NO